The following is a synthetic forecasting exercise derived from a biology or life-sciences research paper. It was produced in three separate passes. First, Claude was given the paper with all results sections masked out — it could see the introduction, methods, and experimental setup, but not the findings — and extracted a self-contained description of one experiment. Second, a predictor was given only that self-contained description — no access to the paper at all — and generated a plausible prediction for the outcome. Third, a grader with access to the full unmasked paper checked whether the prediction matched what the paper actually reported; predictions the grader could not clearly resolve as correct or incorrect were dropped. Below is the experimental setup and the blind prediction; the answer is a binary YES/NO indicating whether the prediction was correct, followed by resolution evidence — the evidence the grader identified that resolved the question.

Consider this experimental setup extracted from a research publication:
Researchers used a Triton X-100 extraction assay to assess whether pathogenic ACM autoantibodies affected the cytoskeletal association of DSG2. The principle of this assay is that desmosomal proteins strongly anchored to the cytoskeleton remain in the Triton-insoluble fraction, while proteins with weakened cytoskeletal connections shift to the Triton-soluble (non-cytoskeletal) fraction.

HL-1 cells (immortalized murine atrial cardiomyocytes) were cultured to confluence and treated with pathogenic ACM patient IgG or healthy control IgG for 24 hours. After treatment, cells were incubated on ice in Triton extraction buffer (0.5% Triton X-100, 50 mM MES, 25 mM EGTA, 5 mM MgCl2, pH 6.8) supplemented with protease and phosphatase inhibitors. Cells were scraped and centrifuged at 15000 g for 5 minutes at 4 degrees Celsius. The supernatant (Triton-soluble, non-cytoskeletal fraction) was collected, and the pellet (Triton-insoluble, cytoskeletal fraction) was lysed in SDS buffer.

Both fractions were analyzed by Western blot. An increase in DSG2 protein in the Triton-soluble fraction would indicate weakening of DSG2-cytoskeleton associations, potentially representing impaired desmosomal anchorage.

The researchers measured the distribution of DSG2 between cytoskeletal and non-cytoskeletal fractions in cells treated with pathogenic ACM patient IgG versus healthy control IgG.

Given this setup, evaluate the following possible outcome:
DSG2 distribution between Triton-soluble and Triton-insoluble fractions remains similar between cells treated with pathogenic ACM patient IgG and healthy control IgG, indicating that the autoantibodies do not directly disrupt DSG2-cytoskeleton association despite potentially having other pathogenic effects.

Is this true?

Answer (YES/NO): YES